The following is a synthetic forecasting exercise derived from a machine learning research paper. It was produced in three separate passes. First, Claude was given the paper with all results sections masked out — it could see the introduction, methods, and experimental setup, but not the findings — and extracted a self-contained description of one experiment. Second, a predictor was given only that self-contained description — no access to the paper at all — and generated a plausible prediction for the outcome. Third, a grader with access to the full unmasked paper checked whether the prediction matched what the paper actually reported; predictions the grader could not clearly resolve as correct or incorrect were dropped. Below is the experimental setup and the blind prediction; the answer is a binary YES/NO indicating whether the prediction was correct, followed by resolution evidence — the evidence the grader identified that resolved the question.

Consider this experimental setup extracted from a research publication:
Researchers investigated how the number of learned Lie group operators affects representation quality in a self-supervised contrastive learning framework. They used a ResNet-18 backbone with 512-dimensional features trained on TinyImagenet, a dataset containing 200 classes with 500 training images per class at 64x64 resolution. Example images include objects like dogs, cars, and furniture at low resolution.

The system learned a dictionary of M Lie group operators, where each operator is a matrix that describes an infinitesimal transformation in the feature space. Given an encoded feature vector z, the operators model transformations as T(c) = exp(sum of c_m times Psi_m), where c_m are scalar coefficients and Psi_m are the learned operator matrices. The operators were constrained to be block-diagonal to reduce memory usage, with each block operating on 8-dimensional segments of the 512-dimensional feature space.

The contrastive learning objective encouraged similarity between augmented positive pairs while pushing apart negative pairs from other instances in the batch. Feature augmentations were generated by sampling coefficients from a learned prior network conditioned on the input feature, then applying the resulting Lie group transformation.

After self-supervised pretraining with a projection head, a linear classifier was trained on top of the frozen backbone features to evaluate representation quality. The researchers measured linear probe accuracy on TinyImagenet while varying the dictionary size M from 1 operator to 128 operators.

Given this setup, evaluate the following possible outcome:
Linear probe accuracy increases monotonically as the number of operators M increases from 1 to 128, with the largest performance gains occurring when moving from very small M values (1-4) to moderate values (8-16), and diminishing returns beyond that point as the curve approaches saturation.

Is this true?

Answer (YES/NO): NO